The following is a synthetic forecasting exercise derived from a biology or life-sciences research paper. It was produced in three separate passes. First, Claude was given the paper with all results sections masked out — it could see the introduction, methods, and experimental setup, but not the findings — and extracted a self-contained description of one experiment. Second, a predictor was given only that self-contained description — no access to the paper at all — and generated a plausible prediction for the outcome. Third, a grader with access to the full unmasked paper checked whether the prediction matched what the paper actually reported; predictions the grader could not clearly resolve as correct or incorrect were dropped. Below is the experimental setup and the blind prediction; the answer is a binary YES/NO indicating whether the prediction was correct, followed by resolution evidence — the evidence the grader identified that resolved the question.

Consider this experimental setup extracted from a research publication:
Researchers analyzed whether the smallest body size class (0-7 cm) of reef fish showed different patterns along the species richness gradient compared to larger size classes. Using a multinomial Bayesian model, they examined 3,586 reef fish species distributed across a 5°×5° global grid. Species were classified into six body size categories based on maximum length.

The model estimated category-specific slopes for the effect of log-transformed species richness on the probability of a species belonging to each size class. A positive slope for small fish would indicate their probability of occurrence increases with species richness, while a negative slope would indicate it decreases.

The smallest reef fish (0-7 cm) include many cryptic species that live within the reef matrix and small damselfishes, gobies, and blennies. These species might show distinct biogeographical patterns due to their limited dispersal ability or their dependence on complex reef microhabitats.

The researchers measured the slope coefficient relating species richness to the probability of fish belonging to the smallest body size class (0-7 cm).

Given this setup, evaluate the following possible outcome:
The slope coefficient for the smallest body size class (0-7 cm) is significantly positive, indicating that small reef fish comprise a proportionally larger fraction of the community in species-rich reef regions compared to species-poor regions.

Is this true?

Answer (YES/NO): YES